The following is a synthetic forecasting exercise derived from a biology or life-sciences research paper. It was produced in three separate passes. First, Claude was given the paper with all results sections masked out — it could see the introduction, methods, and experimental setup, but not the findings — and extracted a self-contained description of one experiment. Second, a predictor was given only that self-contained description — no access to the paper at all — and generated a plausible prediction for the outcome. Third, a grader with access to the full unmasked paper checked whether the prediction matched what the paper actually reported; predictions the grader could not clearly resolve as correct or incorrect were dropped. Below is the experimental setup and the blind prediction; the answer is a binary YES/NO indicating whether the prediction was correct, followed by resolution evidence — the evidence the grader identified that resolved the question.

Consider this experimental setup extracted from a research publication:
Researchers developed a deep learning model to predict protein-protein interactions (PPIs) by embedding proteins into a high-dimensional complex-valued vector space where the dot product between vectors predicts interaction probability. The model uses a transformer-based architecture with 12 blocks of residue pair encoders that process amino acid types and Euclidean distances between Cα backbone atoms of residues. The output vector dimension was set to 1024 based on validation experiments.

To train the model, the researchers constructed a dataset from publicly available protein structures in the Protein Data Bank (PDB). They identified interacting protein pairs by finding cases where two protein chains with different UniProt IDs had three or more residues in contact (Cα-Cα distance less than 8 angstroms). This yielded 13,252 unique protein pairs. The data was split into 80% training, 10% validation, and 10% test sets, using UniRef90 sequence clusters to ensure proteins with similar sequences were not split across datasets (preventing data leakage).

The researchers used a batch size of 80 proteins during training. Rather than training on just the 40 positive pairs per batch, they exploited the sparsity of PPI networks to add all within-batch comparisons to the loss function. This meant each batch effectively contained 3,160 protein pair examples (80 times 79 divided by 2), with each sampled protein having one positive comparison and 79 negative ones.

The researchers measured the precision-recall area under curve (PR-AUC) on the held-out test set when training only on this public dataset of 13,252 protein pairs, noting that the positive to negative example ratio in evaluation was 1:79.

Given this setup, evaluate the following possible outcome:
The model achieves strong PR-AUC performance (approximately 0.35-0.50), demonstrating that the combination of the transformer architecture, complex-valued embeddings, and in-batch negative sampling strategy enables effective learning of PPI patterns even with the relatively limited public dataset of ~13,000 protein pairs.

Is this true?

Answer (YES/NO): NO